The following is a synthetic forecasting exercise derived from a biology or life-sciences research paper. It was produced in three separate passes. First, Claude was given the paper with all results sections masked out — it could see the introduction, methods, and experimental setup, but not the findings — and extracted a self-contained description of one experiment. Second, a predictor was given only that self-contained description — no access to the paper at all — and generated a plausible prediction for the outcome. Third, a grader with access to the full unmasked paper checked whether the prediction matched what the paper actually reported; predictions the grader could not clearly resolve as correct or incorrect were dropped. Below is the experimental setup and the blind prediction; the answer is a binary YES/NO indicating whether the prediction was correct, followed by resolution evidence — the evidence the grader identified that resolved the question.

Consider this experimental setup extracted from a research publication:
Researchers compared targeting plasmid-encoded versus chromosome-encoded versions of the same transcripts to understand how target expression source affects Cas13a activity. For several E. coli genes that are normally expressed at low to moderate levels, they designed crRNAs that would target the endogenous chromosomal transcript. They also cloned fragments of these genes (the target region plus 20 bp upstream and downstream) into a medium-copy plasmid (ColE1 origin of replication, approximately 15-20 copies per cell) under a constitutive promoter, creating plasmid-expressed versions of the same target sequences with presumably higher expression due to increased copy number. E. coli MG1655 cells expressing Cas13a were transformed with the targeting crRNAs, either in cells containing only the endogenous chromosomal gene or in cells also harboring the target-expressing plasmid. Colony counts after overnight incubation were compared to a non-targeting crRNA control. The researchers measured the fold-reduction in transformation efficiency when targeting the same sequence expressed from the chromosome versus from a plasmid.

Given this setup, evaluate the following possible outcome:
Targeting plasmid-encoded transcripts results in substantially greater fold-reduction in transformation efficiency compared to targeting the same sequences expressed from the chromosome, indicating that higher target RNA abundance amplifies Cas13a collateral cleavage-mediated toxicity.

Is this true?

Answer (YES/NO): YES